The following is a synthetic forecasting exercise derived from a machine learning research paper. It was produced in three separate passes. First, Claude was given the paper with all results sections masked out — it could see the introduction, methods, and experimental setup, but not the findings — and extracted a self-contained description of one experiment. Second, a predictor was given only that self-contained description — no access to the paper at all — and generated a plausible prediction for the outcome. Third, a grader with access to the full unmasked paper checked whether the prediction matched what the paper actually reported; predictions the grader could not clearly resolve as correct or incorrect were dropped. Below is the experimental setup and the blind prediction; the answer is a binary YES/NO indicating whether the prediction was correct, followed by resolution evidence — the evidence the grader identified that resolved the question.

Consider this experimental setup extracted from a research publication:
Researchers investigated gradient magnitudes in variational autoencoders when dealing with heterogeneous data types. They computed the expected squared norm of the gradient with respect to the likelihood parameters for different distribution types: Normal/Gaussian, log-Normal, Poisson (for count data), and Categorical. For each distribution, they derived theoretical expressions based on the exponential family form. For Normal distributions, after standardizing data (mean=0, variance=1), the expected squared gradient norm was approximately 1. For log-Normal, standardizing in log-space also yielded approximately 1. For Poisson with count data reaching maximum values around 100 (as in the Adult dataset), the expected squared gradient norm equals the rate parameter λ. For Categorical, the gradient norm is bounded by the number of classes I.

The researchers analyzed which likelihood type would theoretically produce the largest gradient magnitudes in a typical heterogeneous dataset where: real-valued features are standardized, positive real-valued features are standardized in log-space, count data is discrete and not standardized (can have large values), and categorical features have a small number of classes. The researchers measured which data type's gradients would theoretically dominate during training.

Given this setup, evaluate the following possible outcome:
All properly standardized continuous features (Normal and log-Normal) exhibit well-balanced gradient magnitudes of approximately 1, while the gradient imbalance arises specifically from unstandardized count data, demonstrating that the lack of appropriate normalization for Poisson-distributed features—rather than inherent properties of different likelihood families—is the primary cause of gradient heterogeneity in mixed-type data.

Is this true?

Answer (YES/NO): NO